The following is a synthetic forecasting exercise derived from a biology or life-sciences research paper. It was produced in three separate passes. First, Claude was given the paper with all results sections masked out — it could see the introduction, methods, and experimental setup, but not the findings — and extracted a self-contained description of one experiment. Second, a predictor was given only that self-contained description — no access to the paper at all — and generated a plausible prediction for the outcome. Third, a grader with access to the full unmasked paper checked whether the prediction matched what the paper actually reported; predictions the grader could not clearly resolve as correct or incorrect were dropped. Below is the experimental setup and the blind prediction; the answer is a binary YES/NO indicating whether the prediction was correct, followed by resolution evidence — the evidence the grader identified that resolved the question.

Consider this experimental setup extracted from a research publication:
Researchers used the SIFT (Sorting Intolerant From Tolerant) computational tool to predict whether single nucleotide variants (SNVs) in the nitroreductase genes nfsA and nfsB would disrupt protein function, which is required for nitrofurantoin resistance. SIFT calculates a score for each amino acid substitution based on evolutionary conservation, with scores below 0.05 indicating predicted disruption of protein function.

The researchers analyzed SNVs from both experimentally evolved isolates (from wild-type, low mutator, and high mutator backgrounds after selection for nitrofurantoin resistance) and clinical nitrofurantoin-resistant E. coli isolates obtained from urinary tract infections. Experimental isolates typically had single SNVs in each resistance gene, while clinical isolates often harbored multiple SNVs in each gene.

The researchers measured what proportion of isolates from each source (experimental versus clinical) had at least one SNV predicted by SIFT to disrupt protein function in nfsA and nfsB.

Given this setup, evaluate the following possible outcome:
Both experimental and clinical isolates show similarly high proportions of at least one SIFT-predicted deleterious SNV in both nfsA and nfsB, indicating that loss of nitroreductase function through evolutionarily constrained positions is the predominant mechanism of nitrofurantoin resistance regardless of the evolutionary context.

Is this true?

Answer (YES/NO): NO